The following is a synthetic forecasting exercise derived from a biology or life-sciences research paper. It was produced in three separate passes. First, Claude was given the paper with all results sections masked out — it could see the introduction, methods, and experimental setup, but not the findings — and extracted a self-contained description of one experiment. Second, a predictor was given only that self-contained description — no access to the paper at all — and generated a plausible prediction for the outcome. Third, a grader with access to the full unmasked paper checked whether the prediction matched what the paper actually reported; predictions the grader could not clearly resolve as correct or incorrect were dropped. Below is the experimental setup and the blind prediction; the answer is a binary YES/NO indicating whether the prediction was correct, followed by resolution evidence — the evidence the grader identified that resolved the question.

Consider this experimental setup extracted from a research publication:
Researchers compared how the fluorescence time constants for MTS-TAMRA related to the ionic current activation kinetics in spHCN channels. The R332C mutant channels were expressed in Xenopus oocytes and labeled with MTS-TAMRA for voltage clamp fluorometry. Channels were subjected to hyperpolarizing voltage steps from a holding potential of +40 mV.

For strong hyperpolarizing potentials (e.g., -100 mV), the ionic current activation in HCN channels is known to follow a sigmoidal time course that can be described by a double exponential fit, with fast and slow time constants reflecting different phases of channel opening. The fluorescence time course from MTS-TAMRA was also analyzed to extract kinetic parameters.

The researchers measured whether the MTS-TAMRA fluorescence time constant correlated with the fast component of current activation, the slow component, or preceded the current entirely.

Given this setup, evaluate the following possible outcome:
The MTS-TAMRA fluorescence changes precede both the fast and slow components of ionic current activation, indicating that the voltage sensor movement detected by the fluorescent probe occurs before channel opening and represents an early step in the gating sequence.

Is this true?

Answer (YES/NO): NO